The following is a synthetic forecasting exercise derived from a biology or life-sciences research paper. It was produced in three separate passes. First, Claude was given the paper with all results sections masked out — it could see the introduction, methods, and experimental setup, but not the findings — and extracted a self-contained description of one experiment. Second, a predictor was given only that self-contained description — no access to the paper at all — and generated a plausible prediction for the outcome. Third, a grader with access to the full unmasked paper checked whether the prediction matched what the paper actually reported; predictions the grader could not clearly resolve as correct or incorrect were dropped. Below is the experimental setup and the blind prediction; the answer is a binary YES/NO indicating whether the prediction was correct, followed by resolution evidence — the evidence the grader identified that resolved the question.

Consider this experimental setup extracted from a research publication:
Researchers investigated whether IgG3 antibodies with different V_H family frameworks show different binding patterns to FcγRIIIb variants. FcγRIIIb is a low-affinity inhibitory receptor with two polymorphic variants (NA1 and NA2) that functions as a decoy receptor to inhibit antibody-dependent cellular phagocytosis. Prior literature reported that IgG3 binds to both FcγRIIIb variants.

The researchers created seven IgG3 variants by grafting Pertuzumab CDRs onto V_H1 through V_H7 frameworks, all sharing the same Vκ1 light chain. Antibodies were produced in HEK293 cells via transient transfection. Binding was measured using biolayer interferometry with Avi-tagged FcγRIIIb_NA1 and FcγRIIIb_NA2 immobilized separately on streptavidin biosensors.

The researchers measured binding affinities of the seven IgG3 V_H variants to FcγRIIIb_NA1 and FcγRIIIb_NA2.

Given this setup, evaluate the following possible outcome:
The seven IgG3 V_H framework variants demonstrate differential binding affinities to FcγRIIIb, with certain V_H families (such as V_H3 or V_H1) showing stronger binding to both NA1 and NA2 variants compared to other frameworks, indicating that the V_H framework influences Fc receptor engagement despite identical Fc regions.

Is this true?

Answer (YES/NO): NO